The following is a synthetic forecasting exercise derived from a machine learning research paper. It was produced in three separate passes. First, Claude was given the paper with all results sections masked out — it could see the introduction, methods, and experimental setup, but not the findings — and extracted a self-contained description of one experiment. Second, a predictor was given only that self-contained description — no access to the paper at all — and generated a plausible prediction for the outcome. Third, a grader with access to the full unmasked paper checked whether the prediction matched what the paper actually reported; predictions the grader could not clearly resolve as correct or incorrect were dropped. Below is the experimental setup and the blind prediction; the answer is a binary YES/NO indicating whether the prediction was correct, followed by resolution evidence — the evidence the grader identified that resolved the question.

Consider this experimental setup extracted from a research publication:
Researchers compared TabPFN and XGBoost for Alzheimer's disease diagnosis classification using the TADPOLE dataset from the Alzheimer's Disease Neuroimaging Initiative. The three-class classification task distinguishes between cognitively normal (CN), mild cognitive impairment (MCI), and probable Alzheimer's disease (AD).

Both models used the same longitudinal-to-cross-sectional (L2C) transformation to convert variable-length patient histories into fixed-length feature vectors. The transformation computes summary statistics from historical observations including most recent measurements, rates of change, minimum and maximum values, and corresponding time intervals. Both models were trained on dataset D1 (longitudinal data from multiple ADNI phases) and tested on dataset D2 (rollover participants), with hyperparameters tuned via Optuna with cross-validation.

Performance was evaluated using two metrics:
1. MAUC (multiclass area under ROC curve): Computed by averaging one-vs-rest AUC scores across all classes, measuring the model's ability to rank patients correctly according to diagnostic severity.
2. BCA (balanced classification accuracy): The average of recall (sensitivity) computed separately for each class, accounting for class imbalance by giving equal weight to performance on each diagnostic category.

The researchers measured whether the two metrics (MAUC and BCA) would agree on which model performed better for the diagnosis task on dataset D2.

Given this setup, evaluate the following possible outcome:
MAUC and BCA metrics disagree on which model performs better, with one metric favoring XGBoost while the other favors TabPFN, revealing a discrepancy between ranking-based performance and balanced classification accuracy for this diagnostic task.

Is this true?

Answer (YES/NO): NO